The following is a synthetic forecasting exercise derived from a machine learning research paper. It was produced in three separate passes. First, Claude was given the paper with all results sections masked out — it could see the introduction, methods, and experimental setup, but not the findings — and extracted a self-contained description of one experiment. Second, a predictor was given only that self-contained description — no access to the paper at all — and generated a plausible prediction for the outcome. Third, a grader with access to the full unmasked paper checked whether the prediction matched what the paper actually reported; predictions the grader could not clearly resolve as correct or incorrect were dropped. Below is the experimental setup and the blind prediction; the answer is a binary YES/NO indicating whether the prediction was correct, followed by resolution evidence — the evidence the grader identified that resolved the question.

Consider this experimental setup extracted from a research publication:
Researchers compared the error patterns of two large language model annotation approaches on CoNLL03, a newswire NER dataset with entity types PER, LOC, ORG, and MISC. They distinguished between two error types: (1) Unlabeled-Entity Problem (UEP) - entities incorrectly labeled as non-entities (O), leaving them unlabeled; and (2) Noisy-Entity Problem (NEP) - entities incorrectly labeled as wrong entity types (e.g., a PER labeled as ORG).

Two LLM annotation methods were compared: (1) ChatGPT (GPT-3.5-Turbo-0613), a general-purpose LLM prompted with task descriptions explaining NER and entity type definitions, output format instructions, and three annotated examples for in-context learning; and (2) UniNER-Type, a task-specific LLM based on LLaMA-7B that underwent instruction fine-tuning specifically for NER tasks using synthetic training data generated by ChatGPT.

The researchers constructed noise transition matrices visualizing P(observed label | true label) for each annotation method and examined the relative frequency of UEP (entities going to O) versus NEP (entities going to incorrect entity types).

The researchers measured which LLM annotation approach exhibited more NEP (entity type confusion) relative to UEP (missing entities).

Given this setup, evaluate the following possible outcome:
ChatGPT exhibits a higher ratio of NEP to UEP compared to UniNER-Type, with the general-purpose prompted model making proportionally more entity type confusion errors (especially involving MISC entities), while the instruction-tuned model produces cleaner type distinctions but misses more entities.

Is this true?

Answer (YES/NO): YES